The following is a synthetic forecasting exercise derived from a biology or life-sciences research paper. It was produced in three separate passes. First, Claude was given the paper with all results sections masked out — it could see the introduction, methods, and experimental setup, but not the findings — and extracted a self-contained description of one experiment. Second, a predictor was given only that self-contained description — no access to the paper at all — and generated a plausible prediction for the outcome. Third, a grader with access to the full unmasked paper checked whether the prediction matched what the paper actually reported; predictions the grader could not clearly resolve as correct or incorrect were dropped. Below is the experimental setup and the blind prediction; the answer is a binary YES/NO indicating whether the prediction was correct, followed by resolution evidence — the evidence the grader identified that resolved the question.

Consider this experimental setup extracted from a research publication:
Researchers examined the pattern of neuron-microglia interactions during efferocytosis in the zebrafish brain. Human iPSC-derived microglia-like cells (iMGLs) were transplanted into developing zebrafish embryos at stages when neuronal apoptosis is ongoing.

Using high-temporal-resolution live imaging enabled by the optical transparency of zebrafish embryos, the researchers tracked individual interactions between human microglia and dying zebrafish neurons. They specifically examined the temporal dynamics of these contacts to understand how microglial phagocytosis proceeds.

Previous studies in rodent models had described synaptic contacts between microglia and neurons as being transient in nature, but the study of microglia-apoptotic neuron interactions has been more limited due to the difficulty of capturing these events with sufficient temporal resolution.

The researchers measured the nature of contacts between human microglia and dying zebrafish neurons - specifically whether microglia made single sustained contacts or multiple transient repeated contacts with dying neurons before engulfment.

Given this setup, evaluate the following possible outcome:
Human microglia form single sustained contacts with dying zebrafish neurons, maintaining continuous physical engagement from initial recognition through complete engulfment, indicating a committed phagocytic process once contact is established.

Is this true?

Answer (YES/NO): NO